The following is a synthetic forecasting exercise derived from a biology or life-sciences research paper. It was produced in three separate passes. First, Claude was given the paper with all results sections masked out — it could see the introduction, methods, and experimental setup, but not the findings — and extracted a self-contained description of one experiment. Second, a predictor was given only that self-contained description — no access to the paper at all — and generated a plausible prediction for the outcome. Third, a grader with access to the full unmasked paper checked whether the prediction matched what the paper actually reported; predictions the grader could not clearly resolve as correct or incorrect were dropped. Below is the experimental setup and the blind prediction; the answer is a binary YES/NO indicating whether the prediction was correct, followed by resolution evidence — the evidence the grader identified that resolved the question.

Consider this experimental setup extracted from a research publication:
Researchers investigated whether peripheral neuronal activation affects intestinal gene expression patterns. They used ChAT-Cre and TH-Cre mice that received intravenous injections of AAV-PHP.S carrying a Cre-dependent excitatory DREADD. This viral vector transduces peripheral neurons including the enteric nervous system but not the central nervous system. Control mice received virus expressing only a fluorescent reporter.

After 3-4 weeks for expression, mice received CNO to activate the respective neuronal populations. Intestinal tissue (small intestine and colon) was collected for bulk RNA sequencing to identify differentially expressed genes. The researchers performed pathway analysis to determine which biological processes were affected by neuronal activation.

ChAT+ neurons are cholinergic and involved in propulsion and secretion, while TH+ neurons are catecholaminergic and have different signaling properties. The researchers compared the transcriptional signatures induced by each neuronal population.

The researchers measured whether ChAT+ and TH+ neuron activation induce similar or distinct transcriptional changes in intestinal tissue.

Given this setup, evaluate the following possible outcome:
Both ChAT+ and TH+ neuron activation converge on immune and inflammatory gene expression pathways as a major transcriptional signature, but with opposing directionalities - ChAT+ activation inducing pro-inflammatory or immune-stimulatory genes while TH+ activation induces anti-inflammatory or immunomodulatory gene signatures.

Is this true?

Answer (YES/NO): NO